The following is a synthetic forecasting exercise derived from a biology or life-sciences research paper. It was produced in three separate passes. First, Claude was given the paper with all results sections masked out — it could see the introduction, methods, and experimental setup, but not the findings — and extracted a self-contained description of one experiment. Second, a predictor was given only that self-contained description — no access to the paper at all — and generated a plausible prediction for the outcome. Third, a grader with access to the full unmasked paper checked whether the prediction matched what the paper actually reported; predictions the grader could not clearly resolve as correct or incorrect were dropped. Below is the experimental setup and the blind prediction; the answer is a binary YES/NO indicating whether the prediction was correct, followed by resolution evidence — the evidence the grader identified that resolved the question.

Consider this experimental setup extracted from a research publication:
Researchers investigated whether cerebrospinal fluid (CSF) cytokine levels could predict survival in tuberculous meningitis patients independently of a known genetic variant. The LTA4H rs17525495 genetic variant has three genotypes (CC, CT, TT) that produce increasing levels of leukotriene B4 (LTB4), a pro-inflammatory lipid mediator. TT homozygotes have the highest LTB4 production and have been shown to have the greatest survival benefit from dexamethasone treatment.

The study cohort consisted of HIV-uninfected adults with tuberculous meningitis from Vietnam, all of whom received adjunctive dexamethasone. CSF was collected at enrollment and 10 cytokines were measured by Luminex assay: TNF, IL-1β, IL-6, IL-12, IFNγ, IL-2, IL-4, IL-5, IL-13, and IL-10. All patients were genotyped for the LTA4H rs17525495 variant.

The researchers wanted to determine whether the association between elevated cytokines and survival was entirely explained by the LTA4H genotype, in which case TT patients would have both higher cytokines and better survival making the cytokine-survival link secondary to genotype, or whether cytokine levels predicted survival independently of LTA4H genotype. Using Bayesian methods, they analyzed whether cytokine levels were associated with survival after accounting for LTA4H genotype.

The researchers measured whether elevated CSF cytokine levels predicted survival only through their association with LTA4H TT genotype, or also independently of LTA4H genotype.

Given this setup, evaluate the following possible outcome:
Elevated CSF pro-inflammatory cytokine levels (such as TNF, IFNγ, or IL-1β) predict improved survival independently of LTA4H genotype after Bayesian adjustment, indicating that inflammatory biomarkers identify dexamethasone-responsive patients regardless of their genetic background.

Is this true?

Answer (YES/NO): YES